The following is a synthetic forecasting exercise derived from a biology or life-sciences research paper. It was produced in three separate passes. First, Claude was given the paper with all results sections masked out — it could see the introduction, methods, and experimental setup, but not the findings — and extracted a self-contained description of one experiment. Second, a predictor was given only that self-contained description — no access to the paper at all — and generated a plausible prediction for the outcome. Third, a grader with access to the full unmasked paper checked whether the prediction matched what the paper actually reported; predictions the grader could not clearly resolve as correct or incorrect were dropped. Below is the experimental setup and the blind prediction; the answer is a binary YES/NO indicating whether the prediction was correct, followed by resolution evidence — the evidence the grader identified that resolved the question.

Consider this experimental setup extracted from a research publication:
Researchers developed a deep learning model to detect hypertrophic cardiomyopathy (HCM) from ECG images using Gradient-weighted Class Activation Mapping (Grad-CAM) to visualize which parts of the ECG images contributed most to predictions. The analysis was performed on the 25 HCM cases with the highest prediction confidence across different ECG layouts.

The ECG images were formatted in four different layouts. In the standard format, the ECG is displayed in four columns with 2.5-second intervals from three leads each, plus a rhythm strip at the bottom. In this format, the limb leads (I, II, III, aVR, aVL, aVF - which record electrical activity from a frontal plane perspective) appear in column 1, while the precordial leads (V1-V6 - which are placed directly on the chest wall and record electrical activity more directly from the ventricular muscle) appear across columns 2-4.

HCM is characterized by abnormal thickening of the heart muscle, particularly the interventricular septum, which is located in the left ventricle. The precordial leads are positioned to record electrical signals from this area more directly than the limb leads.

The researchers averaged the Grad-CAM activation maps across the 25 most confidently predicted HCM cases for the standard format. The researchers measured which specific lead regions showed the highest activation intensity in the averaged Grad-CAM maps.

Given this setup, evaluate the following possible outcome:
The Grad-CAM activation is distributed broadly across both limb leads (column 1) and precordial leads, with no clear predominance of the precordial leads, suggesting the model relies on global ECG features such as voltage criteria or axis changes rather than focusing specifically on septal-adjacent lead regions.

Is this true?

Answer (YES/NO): NO